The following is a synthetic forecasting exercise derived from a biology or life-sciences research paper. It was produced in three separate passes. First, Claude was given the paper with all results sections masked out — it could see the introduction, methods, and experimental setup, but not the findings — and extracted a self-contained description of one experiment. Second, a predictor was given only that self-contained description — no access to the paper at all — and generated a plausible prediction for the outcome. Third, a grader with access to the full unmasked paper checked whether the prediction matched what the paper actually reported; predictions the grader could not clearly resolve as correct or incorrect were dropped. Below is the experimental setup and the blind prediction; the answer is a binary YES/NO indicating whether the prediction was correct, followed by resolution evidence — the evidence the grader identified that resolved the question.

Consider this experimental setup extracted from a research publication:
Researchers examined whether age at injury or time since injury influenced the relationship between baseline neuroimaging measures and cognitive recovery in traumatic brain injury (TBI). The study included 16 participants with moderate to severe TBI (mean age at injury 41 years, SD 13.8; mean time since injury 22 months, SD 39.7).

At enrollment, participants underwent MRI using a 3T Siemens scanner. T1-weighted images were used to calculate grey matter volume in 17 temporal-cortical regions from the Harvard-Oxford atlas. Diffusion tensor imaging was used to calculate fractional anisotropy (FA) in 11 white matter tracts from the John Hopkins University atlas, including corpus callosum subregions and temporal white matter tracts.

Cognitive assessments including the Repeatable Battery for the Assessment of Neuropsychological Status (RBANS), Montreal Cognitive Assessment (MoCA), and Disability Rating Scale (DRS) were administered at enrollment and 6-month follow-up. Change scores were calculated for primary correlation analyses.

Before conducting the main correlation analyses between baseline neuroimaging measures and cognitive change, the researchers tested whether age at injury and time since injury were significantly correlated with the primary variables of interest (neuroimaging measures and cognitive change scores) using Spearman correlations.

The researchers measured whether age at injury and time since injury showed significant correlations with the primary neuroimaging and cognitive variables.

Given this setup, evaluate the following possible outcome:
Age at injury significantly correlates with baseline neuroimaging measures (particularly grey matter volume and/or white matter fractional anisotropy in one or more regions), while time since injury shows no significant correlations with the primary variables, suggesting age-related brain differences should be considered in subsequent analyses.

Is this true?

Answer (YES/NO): NO